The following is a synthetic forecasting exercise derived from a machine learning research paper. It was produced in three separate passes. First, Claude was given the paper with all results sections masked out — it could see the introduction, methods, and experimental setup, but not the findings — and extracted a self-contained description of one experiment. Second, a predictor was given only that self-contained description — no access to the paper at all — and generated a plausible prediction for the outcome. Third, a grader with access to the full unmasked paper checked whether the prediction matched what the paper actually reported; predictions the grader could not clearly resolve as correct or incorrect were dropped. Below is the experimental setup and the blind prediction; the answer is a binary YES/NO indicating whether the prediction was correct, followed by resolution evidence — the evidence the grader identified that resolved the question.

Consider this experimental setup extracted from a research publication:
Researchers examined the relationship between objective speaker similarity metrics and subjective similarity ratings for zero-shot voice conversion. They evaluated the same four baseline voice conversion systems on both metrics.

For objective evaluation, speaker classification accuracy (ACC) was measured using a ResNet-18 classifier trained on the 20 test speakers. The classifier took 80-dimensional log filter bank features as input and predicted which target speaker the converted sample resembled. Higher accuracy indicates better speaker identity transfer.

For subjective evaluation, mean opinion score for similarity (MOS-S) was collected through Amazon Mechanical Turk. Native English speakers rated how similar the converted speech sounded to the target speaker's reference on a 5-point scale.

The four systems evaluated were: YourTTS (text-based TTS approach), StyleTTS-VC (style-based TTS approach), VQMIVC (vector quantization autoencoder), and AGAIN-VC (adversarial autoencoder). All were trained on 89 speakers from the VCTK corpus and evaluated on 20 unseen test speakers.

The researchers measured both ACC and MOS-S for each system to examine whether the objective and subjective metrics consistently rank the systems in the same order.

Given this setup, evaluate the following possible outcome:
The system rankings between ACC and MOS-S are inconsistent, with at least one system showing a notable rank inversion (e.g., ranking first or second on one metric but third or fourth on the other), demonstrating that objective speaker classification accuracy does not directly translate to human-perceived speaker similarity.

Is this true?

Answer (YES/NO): YES